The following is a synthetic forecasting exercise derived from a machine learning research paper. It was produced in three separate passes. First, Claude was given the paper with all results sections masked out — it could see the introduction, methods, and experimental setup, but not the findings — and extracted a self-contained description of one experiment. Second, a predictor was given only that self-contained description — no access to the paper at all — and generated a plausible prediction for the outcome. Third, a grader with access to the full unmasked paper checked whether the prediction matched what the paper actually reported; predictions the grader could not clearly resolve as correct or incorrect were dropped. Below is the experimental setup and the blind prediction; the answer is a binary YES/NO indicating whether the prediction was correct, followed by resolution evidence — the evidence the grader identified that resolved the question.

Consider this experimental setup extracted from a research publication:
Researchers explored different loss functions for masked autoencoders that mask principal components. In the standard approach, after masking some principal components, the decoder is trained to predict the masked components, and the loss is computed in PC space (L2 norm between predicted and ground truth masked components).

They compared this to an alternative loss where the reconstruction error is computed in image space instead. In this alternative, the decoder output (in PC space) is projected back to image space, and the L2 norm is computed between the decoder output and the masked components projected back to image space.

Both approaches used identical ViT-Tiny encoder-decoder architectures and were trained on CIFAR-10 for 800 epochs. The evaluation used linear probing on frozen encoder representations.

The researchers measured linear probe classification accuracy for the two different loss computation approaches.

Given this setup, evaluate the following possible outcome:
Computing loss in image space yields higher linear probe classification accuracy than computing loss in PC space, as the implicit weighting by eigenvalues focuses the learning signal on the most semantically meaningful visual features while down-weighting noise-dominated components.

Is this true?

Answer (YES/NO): NO